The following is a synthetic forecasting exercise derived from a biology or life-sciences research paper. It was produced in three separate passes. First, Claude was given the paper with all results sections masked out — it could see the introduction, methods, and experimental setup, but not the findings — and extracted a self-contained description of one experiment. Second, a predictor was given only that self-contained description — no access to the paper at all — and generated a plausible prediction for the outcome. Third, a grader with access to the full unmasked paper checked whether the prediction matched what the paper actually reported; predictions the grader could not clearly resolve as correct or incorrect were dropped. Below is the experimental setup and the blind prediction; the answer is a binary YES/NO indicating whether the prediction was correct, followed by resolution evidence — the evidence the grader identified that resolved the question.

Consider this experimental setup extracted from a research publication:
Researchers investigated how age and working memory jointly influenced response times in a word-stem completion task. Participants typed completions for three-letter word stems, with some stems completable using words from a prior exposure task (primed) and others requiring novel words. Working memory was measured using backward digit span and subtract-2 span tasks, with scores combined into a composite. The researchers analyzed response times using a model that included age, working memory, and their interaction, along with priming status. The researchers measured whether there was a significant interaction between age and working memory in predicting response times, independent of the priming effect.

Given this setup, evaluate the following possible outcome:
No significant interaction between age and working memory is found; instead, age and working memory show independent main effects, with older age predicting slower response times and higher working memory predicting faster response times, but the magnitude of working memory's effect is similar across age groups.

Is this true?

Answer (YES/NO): NO